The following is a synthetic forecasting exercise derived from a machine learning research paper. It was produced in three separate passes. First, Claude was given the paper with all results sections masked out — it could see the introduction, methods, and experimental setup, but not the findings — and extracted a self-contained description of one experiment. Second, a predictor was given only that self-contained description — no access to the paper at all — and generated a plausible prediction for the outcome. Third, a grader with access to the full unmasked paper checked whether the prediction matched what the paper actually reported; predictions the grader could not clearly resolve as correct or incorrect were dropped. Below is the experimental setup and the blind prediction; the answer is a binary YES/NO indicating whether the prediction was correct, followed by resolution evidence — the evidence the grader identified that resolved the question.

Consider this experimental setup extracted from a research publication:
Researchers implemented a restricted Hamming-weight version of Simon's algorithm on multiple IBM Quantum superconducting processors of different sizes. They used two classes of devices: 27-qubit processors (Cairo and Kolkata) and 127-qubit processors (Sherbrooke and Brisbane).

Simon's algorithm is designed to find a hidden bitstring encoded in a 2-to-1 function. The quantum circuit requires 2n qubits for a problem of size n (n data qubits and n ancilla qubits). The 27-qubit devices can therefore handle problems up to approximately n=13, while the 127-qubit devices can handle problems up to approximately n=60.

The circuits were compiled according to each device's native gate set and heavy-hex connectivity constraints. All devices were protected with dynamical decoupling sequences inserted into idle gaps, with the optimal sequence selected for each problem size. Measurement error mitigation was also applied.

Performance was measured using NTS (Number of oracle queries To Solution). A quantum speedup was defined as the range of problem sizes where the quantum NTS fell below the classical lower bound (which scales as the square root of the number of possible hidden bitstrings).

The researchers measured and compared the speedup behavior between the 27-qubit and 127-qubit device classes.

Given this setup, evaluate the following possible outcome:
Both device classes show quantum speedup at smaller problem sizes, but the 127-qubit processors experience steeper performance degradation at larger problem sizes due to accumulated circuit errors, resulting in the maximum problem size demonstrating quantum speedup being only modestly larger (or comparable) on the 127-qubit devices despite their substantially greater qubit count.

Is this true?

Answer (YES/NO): NO